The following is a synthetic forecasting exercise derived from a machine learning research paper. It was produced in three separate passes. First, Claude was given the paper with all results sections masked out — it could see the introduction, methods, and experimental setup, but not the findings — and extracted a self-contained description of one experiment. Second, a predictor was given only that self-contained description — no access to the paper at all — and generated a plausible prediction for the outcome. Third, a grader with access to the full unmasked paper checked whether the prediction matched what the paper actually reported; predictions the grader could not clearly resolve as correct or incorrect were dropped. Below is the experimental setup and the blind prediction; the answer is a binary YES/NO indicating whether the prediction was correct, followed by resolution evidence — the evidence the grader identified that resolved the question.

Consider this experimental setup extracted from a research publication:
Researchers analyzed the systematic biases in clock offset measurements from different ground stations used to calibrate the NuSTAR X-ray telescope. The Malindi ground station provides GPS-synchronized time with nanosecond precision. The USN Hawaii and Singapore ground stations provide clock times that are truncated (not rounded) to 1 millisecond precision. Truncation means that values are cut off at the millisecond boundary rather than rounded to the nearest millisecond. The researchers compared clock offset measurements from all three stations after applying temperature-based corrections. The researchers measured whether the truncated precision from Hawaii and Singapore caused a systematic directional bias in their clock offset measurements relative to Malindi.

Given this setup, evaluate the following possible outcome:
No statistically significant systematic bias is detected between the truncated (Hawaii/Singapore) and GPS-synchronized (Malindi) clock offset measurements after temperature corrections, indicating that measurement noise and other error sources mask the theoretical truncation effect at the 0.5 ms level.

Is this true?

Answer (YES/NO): NO